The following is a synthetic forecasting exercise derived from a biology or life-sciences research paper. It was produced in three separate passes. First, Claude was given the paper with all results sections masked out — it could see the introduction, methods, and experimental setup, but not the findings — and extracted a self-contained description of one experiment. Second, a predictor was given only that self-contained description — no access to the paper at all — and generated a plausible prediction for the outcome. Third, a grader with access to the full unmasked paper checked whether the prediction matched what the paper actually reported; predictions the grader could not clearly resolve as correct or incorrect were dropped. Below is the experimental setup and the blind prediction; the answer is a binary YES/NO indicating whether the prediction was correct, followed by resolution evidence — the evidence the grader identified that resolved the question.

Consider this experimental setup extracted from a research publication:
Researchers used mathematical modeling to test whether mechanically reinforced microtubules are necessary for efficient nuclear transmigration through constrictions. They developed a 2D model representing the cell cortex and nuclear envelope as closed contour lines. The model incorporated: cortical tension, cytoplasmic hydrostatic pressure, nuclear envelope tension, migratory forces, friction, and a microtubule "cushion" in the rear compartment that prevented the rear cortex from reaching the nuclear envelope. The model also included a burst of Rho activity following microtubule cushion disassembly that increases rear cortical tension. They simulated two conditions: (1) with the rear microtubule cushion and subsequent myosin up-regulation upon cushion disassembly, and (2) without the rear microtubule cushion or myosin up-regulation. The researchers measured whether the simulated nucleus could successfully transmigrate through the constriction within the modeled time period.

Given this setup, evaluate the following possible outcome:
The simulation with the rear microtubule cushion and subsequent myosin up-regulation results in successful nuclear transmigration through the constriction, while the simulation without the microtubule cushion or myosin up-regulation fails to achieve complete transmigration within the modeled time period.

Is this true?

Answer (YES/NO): YES